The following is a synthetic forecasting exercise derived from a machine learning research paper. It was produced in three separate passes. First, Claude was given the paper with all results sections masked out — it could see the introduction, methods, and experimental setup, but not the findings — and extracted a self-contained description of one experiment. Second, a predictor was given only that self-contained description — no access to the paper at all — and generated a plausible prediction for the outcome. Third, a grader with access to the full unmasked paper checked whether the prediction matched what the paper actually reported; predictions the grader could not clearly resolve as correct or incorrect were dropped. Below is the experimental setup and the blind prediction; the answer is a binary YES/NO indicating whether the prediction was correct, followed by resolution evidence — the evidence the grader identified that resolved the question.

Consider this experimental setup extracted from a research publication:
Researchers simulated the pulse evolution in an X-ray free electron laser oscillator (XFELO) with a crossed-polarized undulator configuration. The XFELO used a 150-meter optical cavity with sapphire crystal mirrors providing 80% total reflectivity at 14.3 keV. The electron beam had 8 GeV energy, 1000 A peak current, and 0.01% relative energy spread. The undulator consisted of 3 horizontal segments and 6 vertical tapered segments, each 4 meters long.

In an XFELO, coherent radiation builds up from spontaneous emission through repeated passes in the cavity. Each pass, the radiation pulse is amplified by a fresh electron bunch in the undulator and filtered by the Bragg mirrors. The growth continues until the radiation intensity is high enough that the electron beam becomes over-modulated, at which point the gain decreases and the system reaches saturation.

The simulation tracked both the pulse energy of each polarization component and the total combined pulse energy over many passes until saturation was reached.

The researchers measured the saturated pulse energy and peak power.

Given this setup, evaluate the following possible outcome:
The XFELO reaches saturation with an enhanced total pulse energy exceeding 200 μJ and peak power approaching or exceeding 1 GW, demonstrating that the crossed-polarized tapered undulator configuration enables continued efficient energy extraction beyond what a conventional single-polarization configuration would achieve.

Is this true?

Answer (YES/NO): YES